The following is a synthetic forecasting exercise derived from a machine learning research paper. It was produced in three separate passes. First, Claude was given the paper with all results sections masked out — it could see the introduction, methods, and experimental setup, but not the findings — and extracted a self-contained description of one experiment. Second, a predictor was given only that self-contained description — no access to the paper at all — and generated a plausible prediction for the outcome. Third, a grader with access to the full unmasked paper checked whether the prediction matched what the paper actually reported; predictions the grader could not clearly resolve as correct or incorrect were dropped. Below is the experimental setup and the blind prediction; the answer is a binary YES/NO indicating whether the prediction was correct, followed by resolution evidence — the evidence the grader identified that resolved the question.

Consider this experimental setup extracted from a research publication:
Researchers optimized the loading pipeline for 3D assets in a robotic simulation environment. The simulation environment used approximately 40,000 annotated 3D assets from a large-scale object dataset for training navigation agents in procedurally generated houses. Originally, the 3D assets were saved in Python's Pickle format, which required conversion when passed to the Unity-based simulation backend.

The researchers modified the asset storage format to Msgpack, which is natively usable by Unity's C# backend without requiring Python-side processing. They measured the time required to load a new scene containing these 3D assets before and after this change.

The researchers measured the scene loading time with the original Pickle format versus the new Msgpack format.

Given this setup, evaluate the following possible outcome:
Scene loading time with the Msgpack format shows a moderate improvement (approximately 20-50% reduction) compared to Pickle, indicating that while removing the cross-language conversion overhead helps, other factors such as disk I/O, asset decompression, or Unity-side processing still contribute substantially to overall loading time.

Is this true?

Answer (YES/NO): NO